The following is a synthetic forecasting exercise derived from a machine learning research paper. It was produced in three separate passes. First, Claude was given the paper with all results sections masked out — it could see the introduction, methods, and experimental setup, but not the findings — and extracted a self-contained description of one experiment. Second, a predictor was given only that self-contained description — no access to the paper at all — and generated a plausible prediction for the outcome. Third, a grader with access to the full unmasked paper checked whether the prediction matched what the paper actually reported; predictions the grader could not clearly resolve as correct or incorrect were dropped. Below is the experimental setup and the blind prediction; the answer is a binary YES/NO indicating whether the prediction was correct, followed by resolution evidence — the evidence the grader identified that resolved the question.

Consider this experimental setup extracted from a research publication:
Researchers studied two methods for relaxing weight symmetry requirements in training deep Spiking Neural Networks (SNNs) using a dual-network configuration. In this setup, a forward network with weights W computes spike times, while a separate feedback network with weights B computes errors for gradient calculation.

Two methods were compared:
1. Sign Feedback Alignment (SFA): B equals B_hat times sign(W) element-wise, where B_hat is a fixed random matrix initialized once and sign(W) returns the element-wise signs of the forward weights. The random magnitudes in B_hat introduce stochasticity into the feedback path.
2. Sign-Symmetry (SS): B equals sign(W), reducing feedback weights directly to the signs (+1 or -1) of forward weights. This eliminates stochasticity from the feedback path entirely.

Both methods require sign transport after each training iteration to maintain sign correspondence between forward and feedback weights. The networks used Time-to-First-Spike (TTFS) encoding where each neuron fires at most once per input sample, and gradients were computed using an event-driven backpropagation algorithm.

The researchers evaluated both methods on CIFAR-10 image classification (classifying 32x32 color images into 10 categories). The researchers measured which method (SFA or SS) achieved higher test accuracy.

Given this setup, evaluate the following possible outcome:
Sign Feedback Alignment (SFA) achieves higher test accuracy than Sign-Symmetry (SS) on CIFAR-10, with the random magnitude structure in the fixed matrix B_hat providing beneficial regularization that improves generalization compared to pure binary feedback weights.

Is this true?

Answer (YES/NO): NO